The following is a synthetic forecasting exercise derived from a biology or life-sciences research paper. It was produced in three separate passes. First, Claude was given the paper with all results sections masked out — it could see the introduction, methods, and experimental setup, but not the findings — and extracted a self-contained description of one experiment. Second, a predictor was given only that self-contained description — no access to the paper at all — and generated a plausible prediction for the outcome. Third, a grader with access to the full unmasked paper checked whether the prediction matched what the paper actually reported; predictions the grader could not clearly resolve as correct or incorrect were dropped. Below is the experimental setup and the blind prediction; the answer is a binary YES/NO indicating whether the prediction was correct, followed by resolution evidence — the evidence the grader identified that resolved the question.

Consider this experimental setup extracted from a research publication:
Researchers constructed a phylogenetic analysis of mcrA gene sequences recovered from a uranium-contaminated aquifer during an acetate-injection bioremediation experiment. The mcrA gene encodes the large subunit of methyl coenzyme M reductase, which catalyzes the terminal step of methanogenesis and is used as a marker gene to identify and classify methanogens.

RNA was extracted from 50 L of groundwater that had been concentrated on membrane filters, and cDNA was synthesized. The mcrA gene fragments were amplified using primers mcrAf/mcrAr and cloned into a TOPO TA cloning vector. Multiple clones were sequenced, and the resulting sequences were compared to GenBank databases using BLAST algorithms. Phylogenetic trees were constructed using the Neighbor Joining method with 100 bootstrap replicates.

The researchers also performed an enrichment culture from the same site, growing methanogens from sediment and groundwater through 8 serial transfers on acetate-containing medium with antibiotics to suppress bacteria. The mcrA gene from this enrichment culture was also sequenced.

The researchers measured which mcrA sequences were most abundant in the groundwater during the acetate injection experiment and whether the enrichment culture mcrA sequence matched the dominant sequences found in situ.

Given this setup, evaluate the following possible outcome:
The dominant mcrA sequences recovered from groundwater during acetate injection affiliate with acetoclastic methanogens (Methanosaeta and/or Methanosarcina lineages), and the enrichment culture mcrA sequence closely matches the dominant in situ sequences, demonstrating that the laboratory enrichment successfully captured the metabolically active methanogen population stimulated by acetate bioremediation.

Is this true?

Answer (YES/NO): YES